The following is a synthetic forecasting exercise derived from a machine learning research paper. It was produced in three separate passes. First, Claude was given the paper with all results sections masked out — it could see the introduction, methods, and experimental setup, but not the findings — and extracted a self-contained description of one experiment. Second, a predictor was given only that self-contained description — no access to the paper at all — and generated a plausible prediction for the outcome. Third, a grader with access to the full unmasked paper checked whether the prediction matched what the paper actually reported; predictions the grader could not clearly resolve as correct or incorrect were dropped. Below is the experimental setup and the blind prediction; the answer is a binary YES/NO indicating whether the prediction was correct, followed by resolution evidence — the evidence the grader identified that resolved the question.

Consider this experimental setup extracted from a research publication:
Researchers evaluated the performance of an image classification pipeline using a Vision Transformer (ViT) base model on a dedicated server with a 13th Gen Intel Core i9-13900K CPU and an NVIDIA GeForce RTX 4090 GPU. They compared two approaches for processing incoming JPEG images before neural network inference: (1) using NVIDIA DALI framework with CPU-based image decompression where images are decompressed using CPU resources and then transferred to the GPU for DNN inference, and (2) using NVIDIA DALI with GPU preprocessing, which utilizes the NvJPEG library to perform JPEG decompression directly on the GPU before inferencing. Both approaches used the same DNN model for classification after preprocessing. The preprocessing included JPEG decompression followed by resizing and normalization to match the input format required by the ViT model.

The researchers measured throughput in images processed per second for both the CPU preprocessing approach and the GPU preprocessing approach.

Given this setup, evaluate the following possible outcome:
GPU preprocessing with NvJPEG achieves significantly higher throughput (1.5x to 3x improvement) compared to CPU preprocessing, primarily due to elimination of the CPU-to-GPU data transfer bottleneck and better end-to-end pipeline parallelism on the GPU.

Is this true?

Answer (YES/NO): YES